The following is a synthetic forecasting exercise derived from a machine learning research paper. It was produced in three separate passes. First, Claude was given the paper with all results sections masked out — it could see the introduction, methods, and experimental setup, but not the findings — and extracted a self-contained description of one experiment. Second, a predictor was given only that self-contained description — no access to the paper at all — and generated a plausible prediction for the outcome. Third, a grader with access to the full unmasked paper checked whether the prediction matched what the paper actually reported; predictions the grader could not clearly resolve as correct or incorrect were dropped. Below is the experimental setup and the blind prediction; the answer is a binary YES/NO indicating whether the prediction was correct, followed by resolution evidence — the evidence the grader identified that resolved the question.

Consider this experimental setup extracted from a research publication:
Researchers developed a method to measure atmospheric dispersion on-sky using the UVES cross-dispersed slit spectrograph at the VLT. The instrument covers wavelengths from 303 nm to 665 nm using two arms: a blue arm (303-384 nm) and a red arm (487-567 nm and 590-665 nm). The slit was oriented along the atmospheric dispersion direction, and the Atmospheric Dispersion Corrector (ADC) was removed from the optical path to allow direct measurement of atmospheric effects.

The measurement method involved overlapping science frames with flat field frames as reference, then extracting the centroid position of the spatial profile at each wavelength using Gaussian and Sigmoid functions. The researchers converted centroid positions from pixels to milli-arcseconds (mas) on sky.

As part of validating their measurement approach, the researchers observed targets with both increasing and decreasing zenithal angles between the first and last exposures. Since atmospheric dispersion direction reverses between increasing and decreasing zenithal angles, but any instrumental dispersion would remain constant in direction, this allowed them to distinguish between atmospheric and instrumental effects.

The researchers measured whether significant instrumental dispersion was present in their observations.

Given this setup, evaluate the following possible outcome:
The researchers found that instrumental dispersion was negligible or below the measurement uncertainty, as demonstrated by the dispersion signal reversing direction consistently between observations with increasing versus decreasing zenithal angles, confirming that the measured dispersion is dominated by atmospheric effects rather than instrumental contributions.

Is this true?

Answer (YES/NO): NO